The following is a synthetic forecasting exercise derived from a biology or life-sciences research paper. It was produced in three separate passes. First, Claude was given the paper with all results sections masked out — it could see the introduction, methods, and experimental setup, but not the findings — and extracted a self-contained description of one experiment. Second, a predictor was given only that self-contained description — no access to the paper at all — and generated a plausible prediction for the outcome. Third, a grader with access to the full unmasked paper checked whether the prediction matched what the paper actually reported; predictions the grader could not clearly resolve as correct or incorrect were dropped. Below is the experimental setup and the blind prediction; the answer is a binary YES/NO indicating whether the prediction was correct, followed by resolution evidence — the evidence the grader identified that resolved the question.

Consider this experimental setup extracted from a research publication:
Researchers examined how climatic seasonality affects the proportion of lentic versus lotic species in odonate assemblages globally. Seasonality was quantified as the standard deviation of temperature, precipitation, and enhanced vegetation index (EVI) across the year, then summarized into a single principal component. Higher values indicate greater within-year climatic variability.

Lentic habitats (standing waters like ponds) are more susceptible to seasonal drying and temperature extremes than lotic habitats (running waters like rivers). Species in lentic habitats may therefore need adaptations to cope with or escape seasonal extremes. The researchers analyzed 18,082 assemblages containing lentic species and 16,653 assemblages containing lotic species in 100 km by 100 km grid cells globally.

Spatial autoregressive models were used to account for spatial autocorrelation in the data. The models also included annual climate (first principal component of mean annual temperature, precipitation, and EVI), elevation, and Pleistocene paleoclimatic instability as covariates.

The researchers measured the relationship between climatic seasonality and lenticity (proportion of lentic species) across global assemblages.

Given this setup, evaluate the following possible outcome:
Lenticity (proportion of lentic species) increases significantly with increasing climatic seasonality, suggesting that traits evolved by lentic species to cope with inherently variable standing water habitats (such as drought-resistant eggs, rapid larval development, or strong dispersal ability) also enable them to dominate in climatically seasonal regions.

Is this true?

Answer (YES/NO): YES